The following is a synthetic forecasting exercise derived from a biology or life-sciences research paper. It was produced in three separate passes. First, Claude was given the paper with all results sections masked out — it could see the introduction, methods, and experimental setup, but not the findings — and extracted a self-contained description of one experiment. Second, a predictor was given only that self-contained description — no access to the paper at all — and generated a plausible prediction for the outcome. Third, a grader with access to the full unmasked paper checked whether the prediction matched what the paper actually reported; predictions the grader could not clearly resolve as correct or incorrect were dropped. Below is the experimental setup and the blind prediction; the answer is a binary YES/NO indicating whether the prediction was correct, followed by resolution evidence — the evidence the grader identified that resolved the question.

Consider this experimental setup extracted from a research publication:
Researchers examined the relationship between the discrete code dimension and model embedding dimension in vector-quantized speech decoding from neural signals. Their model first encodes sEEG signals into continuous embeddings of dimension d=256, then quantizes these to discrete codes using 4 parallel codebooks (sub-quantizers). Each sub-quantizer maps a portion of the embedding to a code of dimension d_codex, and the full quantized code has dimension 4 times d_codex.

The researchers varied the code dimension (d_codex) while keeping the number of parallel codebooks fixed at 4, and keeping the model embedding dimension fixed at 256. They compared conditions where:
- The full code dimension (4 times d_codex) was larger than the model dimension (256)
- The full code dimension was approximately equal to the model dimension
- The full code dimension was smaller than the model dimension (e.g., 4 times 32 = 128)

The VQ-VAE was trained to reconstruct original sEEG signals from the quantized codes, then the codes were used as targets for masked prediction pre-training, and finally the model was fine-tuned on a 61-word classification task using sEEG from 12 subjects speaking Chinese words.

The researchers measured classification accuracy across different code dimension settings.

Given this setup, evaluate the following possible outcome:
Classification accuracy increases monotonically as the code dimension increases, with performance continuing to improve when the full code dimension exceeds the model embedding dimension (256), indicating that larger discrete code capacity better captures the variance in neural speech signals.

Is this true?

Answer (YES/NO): NO